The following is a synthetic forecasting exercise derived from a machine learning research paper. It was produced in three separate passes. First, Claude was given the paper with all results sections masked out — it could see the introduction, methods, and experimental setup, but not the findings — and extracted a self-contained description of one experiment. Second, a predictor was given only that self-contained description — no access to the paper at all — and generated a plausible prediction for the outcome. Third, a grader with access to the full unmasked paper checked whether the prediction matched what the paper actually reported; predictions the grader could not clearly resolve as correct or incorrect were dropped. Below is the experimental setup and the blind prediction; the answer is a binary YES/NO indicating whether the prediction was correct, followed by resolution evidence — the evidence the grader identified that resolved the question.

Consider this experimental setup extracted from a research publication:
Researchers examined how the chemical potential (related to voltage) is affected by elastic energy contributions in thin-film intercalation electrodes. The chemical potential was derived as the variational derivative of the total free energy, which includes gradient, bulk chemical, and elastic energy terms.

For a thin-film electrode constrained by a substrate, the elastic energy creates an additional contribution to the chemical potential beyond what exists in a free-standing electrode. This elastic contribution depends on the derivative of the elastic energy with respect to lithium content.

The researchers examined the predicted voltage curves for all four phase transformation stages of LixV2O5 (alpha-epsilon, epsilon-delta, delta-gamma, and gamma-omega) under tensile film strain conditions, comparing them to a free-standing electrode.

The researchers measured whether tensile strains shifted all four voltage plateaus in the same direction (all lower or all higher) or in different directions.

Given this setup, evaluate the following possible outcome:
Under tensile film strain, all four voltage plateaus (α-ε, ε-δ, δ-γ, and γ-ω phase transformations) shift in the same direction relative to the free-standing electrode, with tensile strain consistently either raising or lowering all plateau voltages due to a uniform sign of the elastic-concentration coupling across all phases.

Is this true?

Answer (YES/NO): YES